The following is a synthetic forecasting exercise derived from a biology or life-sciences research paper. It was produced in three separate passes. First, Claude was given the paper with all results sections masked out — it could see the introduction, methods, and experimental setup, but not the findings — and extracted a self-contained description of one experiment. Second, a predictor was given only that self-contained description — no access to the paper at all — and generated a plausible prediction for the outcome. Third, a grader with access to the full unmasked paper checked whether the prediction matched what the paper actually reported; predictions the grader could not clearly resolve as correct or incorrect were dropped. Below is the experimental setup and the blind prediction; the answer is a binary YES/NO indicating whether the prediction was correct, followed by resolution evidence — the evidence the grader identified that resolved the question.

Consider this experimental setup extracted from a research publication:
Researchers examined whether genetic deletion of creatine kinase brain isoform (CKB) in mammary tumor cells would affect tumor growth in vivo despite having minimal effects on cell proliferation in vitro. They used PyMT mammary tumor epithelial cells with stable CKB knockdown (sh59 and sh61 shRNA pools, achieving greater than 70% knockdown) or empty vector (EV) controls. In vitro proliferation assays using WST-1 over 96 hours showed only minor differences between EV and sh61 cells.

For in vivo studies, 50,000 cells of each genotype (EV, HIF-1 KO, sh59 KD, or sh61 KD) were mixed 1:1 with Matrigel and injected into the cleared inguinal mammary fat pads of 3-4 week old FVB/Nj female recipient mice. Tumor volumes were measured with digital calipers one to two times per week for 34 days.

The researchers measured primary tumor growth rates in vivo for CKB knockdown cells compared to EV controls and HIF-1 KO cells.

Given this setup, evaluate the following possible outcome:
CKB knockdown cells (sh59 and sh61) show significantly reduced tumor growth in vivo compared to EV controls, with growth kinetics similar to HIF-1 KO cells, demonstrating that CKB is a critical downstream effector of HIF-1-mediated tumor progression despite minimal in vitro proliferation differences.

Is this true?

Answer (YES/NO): YES